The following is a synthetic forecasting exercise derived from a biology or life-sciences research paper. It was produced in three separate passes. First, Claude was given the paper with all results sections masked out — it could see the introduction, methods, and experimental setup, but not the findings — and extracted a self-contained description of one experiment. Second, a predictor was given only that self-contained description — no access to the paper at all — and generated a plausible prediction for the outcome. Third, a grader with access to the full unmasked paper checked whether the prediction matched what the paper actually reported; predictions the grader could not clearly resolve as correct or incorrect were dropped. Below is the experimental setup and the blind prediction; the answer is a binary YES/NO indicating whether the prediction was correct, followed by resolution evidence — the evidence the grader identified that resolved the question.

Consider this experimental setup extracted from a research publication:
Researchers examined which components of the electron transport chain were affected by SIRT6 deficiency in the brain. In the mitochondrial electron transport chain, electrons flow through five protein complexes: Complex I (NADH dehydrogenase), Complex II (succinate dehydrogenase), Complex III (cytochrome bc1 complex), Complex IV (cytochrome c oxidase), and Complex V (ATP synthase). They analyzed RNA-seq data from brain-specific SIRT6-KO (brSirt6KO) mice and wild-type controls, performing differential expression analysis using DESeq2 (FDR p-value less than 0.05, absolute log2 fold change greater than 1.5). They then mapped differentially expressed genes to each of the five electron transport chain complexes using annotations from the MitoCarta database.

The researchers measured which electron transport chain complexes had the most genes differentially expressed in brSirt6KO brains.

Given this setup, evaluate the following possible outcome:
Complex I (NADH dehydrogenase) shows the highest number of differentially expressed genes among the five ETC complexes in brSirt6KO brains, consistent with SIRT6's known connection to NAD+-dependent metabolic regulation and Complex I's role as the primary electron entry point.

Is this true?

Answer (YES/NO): YES